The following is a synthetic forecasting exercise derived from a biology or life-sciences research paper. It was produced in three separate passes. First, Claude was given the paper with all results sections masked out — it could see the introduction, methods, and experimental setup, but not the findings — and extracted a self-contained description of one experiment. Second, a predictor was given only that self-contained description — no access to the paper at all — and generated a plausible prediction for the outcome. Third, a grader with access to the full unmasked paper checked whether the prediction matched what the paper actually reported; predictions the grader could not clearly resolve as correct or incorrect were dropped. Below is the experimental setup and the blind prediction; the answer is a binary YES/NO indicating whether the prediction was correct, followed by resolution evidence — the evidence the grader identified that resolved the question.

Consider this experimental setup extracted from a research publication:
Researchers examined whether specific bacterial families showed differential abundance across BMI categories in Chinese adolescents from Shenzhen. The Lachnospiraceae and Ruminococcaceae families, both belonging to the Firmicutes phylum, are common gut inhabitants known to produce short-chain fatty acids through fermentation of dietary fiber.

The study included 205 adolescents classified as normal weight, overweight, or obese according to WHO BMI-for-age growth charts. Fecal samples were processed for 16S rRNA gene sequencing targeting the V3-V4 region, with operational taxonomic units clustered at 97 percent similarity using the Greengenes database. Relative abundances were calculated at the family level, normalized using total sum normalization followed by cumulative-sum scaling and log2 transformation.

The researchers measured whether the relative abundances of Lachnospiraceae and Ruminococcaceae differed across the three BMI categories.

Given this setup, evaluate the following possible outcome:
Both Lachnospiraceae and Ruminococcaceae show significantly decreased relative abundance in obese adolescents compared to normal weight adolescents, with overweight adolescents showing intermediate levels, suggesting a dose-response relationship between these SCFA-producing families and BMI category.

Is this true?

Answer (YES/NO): NO